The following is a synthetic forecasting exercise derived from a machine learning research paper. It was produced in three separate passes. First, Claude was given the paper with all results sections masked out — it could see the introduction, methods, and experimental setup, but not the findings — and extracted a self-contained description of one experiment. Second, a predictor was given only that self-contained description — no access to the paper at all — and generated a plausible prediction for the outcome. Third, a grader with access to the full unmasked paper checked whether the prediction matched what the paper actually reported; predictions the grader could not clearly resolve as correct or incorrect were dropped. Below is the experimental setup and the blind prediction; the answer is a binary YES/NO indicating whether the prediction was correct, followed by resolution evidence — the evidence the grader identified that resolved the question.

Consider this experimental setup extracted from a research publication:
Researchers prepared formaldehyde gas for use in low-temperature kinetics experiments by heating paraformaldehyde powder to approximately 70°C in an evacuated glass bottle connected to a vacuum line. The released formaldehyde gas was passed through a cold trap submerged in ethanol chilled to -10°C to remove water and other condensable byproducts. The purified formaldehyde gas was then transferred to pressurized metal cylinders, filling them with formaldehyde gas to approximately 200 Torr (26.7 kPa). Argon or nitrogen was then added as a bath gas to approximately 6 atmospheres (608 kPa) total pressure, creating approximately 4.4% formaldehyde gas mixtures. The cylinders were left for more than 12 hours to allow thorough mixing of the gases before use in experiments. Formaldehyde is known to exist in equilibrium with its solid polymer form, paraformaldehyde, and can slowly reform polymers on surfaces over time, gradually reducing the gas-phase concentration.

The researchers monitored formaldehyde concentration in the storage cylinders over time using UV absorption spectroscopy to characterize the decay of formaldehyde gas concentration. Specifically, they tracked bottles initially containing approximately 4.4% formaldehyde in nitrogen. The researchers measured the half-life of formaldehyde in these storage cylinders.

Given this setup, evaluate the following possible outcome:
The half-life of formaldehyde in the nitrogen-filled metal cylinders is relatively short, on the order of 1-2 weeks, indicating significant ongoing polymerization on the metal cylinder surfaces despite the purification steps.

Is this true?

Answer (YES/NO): NO